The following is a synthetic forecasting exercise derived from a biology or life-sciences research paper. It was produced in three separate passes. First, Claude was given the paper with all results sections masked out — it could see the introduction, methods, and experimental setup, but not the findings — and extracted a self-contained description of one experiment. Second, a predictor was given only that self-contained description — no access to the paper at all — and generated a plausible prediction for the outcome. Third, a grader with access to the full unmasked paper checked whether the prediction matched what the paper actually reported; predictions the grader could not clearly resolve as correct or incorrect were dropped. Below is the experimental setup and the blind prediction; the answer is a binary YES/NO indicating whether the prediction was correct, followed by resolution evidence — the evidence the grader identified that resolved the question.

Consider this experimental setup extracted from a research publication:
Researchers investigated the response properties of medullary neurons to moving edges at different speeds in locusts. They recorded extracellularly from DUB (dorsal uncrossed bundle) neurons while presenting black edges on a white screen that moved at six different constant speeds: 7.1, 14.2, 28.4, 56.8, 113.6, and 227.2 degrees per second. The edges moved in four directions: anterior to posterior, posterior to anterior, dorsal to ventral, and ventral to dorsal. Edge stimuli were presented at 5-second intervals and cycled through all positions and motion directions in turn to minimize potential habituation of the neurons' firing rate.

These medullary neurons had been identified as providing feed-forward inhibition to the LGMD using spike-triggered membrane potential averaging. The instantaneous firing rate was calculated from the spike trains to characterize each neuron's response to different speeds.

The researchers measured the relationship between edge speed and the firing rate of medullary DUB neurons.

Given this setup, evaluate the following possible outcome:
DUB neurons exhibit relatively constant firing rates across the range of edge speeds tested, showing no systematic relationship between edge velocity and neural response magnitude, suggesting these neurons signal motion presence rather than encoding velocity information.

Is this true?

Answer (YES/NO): NO